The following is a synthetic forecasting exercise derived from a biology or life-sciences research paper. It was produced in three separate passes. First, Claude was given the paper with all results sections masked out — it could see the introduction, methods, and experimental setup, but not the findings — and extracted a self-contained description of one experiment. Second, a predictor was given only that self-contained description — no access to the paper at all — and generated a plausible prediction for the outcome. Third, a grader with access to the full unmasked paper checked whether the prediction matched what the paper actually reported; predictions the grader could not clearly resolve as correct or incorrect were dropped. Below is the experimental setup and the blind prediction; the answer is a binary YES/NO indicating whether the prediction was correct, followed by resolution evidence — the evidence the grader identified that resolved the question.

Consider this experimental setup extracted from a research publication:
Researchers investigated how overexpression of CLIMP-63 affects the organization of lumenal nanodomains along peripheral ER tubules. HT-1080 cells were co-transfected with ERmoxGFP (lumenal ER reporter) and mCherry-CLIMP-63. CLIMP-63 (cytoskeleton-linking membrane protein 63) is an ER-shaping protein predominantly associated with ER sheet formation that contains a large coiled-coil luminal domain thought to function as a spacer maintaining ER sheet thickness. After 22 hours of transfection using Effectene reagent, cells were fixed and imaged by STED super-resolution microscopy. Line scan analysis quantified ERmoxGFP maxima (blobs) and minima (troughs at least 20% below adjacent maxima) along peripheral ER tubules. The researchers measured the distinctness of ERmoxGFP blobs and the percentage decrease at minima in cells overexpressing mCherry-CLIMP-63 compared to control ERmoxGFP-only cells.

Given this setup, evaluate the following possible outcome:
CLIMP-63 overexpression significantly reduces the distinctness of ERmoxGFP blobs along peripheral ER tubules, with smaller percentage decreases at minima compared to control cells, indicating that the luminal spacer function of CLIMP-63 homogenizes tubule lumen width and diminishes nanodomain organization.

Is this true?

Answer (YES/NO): YES